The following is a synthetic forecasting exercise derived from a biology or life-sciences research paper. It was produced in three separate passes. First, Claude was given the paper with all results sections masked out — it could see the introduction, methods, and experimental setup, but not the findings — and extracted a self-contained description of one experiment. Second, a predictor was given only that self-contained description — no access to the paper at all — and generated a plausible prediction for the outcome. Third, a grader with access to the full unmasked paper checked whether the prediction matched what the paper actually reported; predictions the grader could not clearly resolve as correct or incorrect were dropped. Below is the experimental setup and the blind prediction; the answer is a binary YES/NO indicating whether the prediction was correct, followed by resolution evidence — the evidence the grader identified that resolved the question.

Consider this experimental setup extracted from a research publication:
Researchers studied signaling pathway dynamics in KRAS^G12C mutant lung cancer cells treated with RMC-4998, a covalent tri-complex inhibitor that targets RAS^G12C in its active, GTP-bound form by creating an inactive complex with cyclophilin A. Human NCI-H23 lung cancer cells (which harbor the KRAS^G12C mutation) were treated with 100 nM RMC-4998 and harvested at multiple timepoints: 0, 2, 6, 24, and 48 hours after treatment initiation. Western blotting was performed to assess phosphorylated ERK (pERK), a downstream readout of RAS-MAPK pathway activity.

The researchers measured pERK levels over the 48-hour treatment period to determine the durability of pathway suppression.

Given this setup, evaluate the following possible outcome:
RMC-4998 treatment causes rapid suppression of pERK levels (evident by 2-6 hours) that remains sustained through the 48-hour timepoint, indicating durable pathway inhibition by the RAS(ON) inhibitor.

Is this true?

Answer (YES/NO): NO